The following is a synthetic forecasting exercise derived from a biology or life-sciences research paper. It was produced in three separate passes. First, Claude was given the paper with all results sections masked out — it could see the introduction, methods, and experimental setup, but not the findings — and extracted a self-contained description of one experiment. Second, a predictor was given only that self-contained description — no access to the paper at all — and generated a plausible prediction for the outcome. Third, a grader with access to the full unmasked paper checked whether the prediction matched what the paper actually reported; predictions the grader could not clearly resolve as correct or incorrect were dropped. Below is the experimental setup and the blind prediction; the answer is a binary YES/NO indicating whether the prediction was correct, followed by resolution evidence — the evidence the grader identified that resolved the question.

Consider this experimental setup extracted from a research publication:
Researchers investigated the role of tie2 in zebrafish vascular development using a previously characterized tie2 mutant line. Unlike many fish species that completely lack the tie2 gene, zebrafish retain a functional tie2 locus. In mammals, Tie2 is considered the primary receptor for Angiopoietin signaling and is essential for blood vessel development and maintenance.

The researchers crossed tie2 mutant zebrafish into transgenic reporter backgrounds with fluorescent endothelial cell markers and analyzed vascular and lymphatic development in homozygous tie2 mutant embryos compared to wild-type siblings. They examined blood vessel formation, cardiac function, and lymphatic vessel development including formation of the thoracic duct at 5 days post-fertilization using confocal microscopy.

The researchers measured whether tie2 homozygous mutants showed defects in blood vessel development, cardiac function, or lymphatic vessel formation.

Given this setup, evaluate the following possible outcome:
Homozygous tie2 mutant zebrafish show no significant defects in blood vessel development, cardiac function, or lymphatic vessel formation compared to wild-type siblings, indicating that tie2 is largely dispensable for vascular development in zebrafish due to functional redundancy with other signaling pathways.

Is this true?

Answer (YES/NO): YES